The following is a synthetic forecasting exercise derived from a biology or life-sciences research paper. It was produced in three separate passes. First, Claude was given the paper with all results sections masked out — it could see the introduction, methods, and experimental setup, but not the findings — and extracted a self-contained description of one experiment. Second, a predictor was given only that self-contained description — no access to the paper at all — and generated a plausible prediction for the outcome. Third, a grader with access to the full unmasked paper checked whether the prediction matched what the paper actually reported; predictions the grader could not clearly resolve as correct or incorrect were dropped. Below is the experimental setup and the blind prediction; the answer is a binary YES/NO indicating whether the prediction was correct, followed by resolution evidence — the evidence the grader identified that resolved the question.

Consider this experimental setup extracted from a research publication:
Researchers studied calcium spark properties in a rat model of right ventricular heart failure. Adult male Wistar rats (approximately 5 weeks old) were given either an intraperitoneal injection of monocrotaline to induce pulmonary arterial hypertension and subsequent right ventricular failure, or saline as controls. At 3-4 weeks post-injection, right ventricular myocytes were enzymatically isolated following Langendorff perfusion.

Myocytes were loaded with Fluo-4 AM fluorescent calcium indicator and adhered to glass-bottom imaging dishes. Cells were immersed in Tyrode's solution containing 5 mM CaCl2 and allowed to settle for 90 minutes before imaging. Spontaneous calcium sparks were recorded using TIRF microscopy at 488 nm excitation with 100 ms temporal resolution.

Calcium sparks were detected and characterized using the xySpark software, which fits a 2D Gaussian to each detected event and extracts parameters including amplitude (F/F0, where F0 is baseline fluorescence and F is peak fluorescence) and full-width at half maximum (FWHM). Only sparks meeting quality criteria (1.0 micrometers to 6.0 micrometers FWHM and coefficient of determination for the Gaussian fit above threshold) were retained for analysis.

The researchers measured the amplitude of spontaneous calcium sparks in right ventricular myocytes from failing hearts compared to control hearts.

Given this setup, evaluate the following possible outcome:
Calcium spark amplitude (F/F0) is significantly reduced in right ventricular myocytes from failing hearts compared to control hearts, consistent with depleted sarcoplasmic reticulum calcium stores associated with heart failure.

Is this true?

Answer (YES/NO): NO